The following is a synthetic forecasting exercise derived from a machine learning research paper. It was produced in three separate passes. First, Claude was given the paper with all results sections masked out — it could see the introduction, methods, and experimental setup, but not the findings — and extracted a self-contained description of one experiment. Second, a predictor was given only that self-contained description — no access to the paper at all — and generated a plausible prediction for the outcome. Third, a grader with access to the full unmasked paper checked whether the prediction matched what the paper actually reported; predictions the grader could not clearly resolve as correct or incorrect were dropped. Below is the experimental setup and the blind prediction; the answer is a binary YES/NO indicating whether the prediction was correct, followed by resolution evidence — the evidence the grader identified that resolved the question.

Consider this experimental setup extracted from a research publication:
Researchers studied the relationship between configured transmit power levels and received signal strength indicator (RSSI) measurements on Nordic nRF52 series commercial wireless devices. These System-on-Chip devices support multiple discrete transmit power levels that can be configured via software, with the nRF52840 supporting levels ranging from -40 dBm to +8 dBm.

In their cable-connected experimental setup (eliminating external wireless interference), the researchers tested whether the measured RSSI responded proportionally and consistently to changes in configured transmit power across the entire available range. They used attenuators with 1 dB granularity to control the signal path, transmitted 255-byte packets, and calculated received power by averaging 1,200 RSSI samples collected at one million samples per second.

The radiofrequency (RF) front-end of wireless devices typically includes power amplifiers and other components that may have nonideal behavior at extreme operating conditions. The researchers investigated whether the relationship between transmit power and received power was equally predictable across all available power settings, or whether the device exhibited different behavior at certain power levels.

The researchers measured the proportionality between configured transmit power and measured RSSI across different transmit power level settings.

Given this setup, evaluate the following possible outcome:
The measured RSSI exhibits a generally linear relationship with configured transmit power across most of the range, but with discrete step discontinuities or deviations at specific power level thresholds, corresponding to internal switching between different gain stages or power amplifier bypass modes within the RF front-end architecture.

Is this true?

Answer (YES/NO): NO